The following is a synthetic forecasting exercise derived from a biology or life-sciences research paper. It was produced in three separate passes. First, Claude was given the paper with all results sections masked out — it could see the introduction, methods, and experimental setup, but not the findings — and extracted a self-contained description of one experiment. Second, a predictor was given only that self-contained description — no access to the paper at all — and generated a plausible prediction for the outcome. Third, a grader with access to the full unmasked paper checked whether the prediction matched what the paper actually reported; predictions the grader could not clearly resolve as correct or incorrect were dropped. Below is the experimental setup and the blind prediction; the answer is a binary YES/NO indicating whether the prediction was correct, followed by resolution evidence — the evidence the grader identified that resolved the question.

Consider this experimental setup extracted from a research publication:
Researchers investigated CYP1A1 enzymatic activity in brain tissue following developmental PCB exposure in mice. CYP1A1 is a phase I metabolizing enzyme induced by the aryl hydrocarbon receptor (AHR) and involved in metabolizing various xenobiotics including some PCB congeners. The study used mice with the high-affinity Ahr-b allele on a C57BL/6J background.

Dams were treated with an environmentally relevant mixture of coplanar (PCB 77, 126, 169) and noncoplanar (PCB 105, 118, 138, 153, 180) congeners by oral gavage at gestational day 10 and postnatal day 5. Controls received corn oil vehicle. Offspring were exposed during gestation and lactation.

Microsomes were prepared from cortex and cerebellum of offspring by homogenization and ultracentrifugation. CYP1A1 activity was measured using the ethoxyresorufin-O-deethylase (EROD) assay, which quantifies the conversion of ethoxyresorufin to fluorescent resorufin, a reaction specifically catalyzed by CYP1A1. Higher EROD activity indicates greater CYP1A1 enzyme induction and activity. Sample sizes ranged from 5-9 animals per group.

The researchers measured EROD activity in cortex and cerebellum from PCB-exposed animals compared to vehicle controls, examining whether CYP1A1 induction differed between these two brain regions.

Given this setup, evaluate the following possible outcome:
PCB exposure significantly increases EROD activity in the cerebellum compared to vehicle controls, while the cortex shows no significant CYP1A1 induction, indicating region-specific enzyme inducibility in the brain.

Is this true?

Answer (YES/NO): NO